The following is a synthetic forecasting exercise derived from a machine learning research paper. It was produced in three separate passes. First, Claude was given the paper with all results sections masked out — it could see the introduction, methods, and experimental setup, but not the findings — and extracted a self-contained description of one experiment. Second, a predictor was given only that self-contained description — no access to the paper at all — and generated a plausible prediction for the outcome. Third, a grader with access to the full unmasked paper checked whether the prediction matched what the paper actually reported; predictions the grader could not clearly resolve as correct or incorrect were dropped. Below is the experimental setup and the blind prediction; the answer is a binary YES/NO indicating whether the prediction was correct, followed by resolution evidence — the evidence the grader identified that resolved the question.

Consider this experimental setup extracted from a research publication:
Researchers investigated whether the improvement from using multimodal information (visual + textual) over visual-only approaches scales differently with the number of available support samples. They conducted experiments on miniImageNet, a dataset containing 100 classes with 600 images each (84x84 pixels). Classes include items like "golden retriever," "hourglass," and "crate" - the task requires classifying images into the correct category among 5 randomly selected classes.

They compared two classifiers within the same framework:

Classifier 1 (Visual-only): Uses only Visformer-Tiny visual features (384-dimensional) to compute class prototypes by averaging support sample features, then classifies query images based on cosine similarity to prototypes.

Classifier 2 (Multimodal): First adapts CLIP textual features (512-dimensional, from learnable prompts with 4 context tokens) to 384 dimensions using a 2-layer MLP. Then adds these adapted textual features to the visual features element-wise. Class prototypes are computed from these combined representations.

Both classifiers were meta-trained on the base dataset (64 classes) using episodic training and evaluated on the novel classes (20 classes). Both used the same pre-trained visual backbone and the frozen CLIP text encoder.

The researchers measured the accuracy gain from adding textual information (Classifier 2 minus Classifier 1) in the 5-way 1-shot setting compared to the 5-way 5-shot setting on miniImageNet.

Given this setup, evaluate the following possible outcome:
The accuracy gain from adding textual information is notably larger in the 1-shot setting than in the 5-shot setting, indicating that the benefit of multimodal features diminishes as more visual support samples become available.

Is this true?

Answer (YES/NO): YES